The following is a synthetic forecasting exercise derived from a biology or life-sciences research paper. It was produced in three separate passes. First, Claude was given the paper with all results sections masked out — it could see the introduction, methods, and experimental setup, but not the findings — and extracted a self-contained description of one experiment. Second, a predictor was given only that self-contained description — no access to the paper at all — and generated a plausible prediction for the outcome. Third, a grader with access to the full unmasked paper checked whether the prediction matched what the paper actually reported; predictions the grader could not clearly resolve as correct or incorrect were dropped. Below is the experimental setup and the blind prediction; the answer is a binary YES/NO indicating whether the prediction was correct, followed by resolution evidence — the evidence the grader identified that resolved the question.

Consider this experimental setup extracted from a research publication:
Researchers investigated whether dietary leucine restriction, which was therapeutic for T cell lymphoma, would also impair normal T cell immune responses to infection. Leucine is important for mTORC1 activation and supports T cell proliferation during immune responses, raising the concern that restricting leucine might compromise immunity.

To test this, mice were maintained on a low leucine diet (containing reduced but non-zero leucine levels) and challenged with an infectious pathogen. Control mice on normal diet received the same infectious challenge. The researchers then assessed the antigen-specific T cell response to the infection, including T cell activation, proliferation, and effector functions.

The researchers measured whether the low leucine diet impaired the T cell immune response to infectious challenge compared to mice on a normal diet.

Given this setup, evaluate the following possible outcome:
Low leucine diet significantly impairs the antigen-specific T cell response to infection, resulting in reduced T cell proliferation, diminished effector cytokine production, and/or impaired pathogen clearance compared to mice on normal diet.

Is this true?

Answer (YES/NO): NO